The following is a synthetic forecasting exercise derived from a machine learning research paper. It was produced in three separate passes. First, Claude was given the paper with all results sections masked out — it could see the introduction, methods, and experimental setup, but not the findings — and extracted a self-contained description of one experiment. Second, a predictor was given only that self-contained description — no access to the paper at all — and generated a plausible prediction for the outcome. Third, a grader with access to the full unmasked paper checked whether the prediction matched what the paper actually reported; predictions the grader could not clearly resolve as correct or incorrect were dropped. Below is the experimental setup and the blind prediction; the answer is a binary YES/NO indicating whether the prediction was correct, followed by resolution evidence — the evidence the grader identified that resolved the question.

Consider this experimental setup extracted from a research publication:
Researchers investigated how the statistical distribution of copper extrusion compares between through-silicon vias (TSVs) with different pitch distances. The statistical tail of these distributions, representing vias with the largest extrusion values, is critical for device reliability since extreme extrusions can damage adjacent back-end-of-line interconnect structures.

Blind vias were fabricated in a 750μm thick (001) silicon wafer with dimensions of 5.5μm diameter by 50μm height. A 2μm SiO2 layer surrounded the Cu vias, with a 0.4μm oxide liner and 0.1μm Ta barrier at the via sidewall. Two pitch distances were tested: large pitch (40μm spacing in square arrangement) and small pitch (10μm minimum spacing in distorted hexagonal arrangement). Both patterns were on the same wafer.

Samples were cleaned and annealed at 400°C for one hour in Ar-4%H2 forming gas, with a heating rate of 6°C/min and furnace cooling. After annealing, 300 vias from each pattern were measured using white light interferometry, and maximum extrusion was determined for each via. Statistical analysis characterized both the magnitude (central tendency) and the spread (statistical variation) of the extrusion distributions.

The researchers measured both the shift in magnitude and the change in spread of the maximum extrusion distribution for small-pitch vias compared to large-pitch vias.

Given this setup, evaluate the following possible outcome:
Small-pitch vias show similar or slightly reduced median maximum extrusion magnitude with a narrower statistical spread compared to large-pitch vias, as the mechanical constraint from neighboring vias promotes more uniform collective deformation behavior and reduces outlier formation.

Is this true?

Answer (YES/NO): NO